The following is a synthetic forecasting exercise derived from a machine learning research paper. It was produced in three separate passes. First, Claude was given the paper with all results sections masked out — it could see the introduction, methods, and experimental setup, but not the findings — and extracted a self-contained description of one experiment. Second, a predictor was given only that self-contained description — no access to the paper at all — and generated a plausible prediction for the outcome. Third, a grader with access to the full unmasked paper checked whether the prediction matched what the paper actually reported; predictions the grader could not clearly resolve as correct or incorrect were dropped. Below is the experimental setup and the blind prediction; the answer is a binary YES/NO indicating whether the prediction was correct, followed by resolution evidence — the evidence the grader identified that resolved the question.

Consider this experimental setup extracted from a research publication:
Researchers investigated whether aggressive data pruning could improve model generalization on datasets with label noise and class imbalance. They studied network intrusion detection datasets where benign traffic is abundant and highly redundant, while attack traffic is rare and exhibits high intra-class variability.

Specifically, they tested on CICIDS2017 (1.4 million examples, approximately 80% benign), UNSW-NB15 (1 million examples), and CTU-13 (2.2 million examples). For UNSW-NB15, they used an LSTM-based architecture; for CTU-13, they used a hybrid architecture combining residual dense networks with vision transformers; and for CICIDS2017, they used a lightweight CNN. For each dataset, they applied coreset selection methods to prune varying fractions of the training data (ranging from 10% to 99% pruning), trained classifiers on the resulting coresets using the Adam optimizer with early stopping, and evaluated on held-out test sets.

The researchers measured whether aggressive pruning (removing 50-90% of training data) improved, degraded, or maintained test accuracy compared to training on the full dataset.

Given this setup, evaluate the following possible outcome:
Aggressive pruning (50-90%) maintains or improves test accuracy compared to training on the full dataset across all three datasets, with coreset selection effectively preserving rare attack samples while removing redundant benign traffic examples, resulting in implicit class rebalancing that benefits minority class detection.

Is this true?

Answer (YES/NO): NO